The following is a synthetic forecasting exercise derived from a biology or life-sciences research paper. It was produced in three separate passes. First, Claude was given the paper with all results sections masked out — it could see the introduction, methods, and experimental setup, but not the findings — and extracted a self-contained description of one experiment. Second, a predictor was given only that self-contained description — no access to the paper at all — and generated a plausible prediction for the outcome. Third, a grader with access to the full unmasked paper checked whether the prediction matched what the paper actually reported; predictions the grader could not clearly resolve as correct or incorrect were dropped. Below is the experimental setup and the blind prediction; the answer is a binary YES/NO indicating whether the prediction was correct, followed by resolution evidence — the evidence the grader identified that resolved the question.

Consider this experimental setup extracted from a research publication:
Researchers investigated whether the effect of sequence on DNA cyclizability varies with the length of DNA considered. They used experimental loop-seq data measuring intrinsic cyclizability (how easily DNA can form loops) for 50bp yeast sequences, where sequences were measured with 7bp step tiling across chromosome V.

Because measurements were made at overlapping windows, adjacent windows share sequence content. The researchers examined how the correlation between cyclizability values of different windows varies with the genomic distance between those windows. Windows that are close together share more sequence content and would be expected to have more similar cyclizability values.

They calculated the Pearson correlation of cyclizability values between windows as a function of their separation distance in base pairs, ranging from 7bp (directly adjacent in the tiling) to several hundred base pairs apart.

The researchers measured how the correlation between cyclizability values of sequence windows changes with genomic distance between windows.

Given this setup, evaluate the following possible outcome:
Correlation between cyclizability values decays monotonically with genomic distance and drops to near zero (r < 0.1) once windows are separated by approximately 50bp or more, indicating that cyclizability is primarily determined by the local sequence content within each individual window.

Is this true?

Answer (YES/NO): YES